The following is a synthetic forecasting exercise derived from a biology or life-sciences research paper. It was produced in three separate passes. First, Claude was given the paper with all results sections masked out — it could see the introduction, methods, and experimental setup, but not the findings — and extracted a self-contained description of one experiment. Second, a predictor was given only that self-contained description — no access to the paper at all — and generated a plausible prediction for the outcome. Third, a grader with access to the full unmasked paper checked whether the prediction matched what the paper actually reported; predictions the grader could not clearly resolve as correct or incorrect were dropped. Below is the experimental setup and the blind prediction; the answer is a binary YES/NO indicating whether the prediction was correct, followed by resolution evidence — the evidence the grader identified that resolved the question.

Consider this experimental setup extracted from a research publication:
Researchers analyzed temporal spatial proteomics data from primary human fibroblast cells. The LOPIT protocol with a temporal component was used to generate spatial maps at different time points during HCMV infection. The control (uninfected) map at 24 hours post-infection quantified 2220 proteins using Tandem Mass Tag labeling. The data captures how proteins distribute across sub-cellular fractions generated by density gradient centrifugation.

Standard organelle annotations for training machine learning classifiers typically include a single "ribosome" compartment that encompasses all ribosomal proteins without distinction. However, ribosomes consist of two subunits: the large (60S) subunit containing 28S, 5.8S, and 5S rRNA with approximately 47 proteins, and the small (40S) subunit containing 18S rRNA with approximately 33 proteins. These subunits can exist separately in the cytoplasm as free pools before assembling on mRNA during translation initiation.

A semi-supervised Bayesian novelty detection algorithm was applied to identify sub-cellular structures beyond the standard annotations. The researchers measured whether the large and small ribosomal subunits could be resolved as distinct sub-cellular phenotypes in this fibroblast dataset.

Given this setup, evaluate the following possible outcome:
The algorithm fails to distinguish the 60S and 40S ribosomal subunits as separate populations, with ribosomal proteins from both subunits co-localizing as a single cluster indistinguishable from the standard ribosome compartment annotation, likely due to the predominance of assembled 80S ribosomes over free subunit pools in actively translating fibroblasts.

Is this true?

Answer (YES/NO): NO